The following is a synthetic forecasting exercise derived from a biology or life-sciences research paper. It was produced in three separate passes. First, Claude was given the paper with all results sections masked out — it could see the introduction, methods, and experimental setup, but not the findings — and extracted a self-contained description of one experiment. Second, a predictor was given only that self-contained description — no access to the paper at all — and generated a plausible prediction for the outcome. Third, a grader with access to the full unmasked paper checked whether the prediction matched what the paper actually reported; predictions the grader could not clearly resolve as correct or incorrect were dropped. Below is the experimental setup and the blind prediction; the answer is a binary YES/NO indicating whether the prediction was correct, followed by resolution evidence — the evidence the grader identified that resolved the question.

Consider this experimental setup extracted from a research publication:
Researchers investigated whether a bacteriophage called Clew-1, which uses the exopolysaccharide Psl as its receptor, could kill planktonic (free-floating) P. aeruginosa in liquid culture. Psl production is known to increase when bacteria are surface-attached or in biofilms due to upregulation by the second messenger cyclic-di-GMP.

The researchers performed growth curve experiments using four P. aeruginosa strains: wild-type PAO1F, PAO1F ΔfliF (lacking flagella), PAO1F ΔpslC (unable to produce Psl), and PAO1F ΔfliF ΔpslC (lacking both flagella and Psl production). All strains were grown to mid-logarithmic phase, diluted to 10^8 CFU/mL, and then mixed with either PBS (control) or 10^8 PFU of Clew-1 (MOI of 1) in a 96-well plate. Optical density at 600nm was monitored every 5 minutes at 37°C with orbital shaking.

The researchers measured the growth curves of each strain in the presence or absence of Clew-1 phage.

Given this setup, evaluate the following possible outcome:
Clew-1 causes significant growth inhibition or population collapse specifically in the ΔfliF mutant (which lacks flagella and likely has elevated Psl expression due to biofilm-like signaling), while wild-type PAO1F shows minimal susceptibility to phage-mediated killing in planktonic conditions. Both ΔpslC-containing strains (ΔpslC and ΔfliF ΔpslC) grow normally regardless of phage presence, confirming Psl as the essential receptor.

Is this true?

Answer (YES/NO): NO